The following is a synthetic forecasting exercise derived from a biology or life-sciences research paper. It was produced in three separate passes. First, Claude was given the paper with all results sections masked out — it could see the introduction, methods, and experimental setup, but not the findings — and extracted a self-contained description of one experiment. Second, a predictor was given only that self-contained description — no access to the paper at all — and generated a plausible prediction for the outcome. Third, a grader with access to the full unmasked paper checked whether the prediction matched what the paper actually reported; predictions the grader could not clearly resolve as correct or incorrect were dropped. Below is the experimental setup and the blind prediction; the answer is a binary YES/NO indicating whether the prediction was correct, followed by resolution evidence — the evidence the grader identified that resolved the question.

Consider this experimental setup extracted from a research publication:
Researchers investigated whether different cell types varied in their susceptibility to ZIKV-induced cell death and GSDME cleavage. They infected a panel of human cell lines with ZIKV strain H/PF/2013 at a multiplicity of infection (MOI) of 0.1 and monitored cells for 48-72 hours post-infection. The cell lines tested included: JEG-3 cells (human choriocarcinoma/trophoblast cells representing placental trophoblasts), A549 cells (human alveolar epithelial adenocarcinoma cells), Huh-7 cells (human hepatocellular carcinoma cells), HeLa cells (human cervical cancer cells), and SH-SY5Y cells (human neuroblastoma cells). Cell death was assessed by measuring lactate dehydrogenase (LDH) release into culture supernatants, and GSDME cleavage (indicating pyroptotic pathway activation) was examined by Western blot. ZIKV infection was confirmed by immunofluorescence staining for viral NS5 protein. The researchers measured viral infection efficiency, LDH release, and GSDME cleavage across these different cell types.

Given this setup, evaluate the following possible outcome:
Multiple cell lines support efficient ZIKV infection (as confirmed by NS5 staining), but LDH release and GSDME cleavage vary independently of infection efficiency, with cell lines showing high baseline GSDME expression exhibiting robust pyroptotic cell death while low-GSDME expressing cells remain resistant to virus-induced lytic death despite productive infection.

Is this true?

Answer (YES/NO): NO